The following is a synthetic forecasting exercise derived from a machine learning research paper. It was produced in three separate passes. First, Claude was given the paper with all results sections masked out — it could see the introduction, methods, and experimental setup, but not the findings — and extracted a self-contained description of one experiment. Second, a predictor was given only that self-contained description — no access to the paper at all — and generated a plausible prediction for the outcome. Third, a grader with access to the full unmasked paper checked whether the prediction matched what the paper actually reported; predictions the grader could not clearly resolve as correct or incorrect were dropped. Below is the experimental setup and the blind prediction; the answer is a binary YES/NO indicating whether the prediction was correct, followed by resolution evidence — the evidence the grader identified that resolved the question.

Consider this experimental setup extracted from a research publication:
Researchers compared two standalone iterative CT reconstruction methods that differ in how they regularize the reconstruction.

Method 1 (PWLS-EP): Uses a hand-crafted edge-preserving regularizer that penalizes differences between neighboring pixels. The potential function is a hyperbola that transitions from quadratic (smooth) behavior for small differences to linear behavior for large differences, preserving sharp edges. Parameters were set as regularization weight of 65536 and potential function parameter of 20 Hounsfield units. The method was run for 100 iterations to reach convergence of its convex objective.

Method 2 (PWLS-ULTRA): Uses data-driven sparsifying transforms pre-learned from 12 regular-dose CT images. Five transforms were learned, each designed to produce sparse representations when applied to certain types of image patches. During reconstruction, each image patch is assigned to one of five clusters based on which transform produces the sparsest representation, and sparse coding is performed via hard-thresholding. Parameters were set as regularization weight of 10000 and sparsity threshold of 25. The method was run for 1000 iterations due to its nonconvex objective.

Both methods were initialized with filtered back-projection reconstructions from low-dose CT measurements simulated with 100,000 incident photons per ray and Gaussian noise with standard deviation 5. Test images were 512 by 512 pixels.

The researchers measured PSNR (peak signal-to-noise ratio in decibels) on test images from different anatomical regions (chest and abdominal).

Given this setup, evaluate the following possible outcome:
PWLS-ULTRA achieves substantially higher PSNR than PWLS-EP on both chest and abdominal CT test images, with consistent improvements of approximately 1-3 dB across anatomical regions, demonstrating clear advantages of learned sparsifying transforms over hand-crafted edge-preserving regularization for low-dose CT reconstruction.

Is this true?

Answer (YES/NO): NO